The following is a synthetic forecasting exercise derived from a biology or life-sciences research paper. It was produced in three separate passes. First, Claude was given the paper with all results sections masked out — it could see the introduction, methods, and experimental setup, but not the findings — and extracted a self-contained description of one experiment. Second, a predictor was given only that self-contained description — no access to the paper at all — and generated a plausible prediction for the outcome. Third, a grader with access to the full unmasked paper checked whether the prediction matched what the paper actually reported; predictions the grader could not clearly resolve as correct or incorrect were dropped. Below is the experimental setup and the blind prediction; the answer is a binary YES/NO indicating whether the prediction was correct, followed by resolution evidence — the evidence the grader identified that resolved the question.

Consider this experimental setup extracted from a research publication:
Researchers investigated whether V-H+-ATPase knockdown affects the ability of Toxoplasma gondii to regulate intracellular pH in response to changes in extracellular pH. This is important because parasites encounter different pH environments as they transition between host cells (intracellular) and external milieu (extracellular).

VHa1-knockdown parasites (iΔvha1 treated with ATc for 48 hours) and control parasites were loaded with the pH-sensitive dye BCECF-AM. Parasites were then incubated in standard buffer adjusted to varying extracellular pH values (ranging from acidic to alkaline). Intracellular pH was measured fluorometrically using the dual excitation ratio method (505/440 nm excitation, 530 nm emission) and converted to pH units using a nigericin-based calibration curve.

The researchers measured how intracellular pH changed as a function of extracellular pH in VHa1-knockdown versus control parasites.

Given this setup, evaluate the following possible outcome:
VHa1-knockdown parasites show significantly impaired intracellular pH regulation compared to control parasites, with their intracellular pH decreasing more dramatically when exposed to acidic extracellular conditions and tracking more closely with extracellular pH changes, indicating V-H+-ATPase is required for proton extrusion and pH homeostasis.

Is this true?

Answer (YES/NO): NO